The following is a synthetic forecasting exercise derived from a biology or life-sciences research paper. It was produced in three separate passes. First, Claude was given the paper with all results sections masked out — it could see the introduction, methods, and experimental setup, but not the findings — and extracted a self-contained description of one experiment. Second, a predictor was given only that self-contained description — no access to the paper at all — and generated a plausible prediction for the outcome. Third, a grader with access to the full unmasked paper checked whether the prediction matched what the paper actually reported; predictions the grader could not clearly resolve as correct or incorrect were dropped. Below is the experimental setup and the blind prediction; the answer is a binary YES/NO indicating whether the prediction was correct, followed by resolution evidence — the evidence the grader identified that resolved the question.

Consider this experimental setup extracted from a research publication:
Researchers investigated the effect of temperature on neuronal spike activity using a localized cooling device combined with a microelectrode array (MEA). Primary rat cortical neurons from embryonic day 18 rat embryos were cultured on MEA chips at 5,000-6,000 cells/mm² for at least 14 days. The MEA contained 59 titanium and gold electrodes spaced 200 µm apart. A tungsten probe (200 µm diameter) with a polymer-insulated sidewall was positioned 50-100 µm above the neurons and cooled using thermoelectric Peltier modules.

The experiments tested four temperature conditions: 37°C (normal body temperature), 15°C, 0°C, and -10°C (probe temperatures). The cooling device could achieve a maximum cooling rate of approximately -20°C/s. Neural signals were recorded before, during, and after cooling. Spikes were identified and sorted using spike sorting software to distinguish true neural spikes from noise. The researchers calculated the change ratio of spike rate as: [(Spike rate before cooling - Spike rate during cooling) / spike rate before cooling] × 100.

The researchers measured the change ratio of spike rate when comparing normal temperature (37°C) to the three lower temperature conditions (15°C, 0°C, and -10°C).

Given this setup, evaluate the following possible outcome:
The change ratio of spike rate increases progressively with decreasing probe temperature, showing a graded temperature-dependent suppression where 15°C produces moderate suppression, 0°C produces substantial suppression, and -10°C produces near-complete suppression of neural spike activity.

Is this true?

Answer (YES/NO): YES